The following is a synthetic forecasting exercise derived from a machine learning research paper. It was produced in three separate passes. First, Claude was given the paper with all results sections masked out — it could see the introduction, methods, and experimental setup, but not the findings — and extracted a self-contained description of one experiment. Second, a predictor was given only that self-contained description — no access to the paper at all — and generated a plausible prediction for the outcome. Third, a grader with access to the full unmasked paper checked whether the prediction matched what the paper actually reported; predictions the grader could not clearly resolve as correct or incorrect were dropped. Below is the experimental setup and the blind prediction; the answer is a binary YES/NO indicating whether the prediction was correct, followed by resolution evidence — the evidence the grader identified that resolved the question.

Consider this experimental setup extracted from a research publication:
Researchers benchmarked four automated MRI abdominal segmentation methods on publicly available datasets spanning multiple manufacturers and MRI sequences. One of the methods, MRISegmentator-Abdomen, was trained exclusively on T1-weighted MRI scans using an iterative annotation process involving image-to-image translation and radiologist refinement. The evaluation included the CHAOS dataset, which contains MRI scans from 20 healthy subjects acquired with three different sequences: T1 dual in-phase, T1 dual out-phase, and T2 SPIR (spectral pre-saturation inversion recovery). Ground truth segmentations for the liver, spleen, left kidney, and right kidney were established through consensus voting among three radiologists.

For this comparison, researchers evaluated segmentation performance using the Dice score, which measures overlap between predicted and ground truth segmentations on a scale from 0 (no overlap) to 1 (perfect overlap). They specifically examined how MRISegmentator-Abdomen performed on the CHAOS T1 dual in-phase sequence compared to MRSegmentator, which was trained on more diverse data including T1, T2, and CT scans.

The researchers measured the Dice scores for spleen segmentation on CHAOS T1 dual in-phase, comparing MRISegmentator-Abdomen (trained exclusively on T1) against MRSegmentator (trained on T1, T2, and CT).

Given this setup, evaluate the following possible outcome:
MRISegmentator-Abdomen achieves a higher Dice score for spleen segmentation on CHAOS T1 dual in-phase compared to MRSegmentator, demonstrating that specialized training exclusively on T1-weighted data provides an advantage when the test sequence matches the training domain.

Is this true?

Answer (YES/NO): NO